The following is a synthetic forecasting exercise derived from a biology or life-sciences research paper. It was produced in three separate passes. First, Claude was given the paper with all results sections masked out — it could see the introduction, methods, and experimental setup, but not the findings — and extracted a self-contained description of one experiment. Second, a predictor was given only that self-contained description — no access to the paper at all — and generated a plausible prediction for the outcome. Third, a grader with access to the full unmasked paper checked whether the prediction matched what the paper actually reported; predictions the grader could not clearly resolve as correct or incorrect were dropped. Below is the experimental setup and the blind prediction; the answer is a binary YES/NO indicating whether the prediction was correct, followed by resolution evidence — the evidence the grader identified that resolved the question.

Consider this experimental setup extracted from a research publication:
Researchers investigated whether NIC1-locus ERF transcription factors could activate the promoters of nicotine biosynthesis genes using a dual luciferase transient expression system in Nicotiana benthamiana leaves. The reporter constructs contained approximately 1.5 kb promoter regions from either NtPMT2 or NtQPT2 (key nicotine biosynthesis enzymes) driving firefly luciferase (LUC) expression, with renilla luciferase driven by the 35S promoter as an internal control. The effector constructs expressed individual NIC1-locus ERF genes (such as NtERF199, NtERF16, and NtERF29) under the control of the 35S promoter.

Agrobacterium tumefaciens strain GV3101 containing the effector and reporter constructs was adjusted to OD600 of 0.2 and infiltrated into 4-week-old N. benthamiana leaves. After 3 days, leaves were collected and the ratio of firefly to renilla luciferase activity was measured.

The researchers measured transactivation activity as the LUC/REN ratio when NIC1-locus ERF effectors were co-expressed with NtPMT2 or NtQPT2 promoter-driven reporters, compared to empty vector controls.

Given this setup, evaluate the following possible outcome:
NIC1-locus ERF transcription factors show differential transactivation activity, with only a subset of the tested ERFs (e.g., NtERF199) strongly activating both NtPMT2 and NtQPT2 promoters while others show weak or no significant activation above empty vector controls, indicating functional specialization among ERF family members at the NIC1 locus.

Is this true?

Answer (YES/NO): YES